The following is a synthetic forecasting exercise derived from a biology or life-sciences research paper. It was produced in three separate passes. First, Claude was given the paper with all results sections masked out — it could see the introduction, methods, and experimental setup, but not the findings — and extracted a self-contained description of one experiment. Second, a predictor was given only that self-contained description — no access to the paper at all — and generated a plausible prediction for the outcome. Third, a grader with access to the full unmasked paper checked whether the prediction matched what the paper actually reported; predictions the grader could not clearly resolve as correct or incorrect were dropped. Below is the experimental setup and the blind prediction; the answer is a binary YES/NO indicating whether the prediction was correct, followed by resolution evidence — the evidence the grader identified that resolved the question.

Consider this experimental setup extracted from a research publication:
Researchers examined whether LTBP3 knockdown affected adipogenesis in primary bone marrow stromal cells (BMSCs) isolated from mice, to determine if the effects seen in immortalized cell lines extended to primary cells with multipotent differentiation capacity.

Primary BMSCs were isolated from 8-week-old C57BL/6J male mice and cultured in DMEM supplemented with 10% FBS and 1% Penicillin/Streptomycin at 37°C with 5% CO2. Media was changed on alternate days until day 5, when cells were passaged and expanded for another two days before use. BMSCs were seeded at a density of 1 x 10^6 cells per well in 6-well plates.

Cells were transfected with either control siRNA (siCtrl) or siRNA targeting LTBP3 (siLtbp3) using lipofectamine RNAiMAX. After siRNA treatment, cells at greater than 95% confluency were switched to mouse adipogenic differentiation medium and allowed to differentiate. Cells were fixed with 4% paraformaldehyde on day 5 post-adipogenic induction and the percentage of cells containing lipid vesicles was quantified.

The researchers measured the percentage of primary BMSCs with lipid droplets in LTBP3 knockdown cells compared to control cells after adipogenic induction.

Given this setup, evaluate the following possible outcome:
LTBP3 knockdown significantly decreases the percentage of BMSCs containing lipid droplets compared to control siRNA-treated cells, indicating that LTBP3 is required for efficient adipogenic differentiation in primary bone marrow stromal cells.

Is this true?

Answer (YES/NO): YES